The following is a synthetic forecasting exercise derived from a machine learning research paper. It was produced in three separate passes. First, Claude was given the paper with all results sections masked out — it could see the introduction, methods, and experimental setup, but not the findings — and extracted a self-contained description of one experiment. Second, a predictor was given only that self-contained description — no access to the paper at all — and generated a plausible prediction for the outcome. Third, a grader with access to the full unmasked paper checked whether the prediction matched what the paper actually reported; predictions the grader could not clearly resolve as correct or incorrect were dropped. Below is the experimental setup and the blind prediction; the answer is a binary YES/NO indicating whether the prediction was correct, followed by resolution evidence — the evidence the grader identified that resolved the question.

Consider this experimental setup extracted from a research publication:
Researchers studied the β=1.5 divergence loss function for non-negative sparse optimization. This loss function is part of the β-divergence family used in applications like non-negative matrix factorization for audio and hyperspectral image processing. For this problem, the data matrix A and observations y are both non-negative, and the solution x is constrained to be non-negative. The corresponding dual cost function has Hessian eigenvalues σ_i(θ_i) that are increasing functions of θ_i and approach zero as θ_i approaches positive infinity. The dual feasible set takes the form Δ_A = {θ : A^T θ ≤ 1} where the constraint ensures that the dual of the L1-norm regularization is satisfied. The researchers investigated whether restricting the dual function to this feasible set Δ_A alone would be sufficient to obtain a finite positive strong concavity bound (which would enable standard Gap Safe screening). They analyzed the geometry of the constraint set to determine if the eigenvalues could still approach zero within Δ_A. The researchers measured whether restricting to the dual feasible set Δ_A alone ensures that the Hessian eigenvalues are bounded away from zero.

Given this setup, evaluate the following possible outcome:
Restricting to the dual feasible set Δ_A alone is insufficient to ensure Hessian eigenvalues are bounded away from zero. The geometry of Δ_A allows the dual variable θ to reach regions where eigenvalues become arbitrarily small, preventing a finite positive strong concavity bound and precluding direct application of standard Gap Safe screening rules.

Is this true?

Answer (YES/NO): YES